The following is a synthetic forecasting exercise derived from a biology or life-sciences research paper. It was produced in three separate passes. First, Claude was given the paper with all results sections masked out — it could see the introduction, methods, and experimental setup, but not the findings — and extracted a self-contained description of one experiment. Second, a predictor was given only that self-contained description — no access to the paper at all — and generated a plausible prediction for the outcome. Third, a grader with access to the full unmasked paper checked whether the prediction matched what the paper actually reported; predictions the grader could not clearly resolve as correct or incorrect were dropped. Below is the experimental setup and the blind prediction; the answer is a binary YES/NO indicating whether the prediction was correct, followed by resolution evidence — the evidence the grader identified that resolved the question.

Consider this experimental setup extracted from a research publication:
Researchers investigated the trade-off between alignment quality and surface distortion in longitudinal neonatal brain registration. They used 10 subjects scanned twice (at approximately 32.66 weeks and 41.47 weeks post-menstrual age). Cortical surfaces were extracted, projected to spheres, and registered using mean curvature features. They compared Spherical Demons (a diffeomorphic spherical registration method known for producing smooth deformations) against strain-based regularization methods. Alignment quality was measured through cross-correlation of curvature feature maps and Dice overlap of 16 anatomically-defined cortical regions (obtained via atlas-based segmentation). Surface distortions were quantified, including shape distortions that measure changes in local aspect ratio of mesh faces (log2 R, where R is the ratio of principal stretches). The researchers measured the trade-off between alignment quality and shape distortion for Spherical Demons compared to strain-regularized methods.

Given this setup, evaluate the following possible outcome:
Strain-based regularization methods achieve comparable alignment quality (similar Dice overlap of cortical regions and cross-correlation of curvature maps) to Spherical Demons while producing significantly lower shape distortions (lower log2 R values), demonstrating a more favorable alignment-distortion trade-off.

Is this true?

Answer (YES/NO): NO